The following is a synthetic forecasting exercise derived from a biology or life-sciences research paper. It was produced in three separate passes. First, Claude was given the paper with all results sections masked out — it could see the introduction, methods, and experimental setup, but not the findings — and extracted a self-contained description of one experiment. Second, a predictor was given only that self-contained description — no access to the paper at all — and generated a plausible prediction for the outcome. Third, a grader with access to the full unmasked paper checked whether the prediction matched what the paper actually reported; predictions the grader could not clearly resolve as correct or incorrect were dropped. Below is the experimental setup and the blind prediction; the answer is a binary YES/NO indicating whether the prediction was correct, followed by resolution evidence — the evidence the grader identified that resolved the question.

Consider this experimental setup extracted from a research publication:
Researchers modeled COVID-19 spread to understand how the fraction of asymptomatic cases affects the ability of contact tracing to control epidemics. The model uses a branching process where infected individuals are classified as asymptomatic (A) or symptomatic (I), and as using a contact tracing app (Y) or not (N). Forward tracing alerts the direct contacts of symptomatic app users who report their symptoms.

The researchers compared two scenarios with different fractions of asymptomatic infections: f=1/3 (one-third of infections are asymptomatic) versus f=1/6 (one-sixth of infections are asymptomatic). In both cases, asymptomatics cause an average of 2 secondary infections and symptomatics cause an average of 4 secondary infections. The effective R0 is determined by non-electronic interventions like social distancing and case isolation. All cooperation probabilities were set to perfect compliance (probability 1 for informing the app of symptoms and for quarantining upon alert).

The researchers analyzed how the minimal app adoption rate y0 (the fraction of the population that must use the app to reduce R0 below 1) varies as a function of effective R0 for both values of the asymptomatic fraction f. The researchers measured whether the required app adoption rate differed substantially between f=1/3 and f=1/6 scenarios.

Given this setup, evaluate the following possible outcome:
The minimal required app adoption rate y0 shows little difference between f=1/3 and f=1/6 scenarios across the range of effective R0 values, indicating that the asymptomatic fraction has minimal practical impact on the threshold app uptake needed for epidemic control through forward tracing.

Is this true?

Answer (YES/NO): YES